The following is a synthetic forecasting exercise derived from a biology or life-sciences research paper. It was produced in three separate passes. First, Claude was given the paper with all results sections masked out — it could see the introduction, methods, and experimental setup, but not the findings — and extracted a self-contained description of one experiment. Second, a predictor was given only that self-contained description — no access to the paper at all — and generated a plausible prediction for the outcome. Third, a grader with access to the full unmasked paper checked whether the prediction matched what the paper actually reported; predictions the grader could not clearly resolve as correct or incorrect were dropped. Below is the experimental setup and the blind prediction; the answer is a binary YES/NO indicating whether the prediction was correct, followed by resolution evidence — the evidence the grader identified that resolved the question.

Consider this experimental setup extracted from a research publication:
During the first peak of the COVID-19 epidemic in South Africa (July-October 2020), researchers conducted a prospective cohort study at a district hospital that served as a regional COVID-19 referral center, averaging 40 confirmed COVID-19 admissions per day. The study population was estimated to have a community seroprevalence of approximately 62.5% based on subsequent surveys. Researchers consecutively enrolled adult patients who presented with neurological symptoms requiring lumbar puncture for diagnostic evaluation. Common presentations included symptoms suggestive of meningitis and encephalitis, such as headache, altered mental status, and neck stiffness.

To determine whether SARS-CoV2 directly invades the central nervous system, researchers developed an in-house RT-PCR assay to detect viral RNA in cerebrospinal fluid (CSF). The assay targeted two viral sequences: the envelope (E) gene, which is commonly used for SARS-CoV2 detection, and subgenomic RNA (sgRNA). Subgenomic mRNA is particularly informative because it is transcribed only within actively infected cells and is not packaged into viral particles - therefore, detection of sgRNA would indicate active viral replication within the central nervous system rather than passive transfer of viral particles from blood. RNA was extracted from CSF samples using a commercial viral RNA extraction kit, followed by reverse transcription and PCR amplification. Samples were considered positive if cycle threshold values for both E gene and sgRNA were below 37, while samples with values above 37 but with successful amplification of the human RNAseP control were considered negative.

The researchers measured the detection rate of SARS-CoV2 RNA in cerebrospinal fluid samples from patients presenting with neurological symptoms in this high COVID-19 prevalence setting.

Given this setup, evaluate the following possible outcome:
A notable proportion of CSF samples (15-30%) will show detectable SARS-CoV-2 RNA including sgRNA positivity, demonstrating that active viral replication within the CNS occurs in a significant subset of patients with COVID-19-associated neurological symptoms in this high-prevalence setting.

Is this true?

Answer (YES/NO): NO